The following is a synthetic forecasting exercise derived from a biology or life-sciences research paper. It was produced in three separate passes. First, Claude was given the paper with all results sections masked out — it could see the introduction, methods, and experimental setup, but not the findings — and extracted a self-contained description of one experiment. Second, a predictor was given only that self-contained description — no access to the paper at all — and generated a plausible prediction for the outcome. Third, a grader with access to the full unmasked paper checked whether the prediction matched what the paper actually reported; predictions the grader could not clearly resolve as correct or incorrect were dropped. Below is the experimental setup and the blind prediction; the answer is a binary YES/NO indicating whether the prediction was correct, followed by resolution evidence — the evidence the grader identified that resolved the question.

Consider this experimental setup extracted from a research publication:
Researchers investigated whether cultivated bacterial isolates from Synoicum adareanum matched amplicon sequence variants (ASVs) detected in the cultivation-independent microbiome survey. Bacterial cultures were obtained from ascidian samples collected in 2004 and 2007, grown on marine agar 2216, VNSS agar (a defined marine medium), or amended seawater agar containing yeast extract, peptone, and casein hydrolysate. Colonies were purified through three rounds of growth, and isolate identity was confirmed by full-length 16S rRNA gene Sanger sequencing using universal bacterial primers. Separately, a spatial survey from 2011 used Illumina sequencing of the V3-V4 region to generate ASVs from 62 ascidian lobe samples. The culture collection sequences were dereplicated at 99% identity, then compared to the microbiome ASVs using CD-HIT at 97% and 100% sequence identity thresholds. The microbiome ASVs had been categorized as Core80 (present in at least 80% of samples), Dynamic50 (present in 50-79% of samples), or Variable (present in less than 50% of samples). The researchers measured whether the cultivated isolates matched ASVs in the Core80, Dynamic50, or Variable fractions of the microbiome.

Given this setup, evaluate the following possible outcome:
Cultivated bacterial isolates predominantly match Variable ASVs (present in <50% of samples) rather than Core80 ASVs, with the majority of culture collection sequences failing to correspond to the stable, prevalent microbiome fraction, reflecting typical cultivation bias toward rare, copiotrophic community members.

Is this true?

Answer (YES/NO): YES